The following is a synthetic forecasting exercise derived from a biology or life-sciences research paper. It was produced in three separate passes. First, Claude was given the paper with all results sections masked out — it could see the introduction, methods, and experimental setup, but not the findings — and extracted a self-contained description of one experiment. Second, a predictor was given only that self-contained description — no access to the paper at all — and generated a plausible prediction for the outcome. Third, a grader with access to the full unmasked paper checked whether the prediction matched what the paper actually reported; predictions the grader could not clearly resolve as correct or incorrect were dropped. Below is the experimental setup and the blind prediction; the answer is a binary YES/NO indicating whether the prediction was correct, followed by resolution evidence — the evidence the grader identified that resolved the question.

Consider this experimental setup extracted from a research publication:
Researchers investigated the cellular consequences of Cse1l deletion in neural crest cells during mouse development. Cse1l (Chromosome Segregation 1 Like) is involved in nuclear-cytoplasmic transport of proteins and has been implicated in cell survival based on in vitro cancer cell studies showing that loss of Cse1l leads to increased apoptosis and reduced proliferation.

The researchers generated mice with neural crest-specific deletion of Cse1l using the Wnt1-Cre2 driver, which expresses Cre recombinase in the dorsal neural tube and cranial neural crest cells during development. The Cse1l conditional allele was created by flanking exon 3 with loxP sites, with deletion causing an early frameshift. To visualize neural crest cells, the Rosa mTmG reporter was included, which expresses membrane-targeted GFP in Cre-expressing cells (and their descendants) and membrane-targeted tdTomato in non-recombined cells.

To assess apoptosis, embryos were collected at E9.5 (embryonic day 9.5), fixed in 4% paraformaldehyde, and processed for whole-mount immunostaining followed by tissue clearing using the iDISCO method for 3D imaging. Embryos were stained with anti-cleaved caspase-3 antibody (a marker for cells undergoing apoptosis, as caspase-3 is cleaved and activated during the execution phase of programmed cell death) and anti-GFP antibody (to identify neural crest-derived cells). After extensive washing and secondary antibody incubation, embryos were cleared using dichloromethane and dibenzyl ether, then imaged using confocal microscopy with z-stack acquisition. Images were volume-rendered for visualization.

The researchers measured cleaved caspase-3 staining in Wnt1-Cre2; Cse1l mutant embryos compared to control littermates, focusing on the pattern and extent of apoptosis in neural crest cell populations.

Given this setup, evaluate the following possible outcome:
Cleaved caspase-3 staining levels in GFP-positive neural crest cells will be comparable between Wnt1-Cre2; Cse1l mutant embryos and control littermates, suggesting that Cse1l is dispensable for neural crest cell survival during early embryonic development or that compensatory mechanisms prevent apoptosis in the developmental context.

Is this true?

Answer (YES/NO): NO